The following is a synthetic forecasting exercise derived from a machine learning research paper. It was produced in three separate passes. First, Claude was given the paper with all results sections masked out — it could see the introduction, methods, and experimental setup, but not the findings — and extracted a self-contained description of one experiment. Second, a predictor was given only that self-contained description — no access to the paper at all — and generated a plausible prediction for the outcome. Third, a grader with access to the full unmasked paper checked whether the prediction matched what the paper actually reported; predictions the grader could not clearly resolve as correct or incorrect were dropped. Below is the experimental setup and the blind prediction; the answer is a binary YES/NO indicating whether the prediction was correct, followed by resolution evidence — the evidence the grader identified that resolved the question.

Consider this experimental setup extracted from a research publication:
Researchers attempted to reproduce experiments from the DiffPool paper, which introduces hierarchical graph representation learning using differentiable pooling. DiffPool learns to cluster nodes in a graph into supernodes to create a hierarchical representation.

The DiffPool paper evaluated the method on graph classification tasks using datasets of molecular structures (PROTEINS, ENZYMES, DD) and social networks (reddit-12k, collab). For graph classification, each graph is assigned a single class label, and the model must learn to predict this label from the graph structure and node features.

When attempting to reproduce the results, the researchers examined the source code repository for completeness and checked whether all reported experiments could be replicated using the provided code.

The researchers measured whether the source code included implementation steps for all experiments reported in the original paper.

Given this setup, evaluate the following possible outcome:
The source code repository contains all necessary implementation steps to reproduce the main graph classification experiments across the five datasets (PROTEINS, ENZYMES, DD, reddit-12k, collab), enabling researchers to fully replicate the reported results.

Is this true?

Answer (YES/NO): NO